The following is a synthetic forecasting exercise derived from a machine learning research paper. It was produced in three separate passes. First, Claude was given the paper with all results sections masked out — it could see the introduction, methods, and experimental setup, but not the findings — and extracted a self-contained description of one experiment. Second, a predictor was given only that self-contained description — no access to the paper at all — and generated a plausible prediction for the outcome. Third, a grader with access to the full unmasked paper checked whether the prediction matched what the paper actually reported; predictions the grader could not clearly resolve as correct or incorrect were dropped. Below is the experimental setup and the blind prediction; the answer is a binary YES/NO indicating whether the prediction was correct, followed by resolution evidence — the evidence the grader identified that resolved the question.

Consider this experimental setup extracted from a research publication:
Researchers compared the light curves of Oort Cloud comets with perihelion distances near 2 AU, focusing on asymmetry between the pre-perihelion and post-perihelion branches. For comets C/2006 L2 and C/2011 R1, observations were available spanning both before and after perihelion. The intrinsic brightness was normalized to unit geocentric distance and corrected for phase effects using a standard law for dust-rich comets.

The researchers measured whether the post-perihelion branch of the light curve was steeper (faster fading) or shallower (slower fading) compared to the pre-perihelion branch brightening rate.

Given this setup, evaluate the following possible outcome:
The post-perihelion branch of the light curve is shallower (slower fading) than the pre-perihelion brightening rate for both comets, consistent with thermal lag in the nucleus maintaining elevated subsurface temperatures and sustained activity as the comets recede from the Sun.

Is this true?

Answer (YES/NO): NO